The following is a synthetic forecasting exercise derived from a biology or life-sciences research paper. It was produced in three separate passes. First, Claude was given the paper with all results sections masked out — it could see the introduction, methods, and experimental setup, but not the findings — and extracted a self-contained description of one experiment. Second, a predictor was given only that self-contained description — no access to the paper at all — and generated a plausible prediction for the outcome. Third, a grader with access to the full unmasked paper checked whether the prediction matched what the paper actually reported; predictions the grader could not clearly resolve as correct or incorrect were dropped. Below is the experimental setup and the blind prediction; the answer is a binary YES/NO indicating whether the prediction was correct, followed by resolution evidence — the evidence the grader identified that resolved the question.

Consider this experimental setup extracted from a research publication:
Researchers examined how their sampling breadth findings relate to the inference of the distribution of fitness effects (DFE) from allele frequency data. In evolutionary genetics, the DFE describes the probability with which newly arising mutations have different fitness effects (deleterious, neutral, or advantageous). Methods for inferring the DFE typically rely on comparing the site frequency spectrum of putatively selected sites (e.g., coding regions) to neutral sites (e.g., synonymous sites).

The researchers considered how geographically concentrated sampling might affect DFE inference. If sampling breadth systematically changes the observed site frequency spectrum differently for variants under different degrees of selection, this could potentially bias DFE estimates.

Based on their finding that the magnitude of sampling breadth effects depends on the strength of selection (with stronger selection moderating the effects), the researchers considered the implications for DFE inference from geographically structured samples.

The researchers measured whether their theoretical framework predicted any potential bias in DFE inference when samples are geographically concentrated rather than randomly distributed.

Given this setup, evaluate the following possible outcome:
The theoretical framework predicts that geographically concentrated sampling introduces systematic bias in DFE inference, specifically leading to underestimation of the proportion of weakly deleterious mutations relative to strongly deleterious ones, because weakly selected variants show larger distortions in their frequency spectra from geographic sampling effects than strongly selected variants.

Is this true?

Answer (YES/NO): NO